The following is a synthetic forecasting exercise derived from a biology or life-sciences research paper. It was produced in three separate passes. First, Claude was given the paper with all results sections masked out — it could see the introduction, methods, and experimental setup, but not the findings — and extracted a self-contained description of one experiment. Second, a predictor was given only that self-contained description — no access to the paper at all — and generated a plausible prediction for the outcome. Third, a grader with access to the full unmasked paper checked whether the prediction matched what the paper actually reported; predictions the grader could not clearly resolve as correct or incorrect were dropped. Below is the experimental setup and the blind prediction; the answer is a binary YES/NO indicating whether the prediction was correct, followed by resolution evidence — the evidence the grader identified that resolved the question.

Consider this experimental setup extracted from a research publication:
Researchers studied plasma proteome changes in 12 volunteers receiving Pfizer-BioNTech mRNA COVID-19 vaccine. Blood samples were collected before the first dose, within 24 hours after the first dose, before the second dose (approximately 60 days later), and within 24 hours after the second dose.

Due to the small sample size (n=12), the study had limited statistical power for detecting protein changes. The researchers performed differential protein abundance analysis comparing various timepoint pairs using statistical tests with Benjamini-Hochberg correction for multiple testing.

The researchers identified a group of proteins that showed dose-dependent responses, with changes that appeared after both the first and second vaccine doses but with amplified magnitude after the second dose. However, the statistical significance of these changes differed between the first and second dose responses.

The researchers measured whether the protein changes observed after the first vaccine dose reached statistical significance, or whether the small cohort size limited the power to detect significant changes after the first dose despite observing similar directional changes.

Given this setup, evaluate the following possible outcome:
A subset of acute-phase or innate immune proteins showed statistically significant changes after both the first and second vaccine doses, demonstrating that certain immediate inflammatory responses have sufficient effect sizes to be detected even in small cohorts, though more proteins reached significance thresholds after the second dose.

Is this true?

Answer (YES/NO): NO